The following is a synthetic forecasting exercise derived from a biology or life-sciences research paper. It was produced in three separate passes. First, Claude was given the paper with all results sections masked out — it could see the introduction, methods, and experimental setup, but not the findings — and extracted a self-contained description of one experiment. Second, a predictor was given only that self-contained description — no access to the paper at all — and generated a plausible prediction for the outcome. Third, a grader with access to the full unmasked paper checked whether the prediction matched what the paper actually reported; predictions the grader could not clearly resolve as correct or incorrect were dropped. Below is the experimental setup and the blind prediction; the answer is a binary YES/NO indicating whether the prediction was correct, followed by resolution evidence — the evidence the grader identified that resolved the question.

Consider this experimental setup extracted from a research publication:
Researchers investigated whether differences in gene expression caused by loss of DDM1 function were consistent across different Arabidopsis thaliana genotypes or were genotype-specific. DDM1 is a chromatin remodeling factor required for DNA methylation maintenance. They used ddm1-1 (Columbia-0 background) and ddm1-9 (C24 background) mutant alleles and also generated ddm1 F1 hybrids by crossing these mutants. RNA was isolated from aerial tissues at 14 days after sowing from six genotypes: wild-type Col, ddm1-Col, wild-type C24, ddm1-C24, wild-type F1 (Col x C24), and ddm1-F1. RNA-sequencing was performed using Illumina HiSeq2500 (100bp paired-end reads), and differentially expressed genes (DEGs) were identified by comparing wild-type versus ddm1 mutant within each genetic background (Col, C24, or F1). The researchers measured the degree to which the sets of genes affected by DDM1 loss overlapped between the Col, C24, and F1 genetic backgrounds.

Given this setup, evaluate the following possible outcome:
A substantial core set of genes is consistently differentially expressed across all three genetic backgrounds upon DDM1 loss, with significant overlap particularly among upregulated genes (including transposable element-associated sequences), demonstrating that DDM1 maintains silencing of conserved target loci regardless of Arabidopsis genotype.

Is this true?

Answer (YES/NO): NO